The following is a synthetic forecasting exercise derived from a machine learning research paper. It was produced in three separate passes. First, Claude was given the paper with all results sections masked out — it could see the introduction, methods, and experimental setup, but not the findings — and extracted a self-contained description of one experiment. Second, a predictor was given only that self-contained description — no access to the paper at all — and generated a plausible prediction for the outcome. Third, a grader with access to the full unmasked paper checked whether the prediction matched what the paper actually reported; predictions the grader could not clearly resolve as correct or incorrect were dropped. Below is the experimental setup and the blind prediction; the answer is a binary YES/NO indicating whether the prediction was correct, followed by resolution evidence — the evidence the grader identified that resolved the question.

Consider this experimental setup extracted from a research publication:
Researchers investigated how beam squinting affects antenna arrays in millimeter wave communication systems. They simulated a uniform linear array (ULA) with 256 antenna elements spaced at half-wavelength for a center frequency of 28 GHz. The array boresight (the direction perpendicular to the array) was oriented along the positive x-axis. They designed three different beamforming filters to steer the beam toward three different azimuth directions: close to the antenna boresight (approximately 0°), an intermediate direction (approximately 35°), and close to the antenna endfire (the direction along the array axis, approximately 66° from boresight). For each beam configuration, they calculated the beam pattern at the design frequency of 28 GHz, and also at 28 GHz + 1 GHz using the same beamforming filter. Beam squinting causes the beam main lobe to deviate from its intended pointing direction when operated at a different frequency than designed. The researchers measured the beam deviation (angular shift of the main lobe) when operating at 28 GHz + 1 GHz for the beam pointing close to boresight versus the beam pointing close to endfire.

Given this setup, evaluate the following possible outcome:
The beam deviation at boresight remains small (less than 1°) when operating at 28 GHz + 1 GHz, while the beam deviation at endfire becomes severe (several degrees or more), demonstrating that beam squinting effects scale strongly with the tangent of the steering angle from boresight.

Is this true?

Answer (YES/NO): YES